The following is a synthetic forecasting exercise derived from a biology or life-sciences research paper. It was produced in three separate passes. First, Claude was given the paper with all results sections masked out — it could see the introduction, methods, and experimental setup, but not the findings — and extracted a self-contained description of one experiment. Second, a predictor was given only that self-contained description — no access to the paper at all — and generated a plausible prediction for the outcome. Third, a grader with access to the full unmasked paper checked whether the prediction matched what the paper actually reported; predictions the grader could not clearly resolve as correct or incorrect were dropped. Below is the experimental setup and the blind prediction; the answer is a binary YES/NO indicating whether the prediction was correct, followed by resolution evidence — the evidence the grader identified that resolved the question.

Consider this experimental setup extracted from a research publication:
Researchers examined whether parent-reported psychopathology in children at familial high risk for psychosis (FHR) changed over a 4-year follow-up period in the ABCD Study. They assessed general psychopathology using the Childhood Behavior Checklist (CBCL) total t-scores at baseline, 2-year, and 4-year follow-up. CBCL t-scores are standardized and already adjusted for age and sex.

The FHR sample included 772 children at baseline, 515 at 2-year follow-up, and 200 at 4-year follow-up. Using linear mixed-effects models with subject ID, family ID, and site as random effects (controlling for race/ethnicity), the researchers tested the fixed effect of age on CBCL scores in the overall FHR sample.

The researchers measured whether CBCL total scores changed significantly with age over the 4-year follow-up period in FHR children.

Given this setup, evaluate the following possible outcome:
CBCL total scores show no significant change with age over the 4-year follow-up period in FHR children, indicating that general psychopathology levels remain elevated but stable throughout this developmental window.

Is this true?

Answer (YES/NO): NO